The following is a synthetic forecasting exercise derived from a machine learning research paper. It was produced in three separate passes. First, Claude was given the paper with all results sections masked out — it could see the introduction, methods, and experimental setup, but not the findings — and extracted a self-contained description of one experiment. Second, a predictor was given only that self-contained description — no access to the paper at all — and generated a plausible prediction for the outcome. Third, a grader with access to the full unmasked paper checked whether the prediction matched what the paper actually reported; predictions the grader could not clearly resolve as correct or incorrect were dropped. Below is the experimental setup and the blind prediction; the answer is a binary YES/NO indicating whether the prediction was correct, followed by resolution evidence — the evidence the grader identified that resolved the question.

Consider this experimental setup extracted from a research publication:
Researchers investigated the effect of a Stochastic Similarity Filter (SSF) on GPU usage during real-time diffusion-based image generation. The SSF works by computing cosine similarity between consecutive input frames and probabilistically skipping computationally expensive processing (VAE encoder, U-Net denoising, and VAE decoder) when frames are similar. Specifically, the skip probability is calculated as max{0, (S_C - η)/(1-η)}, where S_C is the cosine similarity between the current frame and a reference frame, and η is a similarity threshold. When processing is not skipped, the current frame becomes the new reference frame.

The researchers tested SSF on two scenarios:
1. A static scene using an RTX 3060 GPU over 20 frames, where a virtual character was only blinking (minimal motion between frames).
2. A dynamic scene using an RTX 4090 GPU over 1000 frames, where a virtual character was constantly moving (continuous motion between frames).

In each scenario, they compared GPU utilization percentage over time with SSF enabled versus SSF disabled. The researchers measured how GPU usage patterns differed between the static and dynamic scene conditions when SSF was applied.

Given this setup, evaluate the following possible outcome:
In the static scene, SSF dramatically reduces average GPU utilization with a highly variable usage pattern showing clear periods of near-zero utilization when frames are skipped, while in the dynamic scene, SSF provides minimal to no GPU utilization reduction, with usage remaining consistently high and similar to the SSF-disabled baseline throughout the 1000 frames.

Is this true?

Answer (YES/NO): NO